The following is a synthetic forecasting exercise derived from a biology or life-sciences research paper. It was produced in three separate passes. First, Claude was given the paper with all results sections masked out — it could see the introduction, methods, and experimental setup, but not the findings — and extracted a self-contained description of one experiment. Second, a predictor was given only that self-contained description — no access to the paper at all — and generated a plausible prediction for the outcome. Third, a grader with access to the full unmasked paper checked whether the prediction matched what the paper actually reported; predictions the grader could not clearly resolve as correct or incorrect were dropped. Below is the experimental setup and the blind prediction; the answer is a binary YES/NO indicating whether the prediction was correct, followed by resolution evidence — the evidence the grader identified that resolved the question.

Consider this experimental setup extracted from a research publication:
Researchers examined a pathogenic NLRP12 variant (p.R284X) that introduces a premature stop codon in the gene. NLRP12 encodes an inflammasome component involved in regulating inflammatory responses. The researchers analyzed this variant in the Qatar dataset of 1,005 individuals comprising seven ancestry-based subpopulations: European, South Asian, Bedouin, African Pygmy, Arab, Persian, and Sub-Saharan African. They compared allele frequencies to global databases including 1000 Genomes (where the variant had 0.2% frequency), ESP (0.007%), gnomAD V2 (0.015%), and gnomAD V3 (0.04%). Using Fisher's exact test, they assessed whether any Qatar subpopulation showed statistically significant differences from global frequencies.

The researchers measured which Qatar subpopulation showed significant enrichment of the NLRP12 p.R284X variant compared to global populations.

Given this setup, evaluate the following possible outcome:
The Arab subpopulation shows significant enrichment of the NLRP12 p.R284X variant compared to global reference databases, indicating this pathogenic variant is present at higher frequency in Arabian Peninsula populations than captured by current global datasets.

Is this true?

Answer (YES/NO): NO